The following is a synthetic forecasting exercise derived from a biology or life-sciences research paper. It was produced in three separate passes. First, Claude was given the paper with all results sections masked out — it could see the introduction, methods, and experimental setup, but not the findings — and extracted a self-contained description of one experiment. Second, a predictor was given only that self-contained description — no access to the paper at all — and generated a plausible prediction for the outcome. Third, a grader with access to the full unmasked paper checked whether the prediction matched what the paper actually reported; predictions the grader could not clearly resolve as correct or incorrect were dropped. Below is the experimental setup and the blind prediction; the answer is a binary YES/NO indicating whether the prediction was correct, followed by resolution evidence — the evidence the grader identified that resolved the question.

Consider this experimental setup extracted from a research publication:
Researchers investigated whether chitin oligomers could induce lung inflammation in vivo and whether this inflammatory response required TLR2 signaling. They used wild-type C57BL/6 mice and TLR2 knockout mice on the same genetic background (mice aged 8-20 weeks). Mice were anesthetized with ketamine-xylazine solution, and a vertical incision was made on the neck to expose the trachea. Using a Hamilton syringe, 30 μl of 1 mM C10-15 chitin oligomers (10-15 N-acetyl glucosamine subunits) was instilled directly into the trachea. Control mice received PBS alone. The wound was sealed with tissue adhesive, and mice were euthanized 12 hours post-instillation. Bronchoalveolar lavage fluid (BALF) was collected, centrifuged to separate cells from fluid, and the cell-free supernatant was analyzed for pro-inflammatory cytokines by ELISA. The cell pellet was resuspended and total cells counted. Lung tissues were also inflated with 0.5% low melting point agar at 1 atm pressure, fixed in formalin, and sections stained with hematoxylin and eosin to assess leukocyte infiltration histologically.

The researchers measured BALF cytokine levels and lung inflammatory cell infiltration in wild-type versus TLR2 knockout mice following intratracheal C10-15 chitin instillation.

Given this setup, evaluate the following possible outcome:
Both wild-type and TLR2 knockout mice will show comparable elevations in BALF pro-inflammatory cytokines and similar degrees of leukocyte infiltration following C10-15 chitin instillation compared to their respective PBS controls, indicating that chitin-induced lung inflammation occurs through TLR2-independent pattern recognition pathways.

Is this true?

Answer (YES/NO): NO